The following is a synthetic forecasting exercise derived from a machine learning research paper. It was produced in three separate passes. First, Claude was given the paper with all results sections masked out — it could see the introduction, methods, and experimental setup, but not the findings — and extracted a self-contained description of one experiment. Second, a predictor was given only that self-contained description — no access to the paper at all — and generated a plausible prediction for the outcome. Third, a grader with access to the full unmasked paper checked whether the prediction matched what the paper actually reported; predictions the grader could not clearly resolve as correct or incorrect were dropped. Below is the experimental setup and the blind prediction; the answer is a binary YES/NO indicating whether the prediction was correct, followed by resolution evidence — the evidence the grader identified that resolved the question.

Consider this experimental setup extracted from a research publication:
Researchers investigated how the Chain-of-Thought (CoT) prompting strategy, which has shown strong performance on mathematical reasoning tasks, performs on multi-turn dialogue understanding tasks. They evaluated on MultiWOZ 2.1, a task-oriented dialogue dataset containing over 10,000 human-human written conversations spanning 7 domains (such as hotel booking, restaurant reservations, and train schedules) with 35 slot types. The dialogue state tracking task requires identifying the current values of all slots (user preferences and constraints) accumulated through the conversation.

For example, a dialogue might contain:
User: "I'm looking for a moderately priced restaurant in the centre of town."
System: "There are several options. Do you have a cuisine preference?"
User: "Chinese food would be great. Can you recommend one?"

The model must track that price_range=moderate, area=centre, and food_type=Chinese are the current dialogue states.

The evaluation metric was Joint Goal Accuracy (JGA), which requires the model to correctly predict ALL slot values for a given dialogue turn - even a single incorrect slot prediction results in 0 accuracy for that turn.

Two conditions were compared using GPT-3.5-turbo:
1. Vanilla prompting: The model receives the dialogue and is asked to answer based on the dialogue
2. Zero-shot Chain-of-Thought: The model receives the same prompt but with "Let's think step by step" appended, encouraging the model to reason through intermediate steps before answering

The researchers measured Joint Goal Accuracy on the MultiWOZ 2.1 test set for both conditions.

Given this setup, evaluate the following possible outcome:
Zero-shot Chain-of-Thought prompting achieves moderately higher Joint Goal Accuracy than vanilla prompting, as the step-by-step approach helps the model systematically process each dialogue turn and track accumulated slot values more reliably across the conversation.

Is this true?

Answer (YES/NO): NO